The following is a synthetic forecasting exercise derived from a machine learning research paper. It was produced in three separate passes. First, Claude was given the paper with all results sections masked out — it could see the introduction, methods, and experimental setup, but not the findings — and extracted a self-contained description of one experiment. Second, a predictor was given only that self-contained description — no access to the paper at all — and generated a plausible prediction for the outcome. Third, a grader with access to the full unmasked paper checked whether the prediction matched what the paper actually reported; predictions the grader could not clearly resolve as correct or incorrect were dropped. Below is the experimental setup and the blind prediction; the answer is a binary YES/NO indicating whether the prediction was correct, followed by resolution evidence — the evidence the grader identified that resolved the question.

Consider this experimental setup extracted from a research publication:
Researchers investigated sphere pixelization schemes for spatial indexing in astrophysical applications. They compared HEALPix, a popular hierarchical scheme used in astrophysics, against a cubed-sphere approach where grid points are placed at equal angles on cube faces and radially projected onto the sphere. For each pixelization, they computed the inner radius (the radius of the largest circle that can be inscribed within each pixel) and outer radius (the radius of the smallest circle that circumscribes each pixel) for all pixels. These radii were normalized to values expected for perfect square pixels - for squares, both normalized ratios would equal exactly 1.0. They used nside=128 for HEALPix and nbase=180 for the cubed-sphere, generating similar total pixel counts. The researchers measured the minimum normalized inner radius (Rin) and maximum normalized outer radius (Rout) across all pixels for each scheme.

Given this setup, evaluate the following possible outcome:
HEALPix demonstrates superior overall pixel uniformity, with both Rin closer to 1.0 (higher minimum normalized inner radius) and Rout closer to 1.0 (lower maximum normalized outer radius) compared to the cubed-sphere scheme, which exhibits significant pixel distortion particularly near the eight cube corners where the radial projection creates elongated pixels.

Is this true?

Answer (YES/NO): NO